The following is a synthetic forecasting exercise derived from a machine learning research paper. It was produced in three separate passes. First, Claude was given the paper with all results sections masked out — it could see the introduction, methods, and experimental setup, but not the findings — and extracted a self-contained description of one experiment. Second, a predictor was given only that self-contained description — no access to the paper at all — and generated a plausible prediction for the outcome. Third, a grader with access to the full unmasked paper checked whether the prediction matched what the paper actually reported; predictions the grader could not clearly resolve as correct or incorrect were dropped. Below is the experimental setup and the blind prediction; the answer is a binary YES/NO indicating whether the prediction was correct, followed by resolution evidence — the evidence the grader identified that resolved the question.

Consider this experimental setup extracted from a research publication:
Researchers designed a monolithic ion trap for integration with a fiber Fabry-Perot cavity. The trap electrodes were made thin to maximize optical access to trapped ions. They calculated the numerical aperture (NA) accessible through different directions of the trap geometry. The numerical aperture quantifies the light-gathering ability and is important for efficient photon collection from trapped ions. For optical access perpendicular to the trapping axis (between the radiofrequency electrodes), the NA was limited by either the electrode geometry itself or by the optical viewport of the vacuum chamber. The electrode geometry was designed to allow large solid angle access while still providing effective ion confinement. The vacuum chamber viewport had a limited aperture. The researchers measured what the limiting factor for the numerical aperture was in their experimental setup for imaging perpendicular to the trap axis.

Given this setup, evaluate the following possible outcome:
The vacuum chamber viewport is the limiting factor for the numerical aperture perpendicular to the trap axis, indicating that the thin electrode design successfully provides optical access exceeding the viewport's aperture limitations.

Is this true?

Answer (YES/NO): YES